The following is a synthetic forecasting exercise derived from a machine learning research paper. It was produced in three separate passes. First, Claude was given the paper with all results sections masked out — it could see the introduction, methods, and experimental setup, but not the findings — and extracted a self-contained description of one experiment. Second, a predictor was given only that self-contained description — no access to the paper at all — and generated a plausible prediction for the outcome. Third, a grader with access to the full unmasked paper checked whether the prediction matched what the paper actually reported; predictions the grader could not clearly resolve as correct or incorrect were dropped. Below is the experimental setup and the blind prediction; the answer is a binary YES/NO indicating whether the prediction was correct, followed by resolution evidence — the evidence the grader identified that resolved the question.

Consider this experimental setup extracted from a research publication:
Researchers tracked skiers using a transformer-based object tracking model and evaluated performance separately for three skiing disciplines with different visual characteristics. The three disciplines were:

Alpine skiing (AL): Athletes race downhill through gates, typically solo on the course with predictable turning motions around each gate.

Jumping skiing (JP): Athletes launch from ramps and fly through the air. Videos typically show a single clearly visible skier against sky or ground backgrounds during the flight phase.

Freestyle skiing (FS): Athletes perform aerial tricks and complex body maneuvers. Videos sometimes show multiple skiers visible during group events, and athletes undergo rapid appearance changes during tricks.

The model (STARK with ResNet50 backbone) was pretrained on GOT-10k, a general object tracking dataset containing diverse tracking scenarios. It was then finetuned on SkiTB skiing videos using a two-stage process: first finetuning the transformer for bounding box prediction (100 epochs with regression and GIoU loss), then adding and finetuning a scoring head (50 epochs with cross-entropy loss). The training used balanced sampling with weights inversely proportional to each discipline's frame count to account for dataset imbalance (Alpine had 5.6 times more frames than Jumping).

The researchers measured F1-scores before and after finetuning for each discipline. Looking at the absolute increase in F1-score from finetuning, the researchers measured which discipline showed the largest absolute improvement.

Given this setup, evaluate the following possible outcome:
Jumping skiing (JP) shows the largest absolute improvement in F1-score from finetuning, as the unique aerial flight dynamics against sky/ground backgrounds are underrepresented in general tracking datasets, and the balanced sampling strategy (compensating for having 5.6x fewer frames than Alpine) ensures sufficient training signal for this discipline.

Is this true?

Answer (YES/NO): NO